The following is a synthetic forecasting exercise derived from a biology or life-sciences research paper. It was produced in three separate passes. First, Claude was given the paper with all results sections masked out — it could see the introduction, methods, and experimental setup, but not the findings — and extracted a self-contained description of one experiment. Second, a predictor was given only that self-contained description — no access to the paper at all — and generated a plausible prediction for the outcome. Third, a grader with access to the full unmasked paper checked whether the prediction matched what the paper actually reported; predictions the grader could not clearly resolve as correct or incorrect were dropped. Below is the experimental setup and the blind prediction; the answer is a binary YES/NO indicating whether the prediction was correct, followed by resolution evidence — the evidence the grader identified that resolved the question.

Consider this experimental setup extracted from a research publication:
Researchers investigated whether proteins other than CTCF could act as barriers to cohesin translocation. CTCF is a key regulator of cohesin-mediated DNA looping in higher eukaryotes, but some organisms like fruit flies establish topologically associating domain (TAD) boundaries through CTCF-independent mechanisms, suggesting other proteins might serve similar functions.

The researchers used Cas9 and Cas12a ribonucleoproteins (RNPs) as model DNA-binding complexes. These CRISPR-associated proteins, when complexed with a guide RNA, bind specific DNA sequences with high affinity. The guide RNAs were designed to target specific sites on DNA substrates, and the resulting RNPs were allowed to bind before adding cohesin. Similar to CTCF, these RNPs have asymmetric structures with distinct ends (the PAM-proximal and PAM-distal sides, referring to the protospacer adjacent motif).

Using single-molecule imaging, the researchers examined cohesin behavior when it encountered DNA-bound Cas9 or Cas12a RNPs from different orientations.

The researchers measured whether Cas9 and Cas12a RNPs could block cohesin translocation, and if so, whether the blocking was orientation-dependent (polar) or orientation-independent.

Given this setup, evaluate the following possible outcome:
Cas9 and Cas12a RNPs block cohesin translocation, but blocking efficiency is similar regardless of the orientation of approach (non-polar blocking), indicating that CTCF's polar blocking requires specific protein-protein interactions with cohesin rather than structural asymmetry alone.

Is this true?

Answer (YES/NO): NO